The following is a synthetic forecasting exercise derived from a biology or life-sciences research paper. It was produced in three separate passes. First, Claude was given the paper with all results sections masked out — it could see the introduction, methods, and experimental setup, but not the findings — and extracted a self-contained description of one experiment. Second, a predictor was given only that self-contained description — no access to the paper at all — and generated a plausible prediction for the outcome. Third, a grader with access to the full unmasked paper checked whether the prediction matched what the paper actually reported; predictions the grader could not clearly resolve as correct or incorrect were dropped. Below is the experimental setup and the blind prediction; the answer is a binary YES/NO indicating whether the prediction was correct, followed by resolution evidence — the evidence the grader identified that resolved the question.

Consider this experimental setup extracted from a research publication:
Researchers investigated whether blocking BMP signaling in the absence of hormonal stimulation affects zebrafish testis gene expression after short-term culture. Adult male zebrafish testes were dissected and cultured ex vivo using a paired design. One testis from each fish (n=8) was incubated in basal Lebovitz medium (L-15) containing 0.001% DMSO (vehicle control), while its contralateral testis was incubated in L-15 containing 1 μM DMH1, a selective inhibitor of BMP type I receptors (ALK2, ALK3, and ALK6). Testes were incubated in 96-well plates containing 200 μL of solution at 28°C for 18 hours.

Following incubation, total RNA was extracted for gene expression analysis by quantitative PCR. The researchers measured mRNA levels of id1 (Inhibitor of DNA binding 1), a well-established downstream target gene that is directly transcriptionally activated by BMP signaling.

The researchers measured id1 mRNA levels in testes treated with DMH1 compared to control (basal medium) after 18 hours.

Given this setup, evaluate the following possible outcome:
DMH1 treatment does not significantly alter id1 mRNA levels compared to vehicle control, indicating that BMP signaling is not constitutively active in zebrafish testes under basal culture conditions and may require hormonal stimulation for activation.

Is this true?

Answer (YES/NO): NO